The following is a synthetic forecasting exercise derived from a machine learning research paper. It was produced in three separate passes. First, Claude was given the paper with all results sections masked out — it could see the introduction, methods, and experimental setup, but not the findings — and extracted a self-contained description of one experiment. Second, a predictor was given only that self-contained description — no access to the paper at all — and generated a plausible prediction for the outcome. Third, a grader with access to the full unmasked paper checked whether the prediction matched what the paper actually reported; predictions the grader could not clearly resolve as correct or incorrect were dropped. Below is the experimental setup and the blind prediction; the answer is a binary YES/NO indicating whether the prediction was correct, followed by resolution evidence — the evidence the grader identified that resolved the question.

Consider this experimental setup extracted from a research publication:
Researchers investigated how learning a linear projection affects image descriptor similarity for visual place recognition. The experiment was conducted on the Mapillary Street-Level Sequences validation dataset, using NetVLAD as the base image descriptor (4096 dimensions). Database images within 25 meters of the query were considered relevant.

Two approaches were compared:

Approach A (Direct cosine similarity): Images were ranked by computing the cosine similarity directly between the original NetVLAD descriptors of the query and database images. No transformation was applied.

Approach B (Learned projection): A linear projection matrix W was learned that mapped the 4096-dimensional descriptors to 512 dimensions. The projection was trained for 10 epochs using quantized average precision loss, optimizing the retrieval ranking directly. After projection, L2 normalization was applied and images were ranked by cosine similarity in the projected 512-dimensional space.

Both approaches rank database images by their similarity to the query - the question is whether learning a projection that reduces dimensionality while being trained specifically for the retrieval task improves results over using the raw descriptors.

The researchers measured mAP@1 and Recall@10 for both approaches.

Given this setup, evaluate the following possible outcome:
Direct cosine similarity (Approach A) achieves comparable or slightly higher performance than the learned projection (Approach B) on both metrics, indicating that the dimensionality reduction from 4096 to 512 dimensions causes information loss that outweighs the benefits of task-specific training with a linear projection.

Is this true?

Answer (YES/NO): NO